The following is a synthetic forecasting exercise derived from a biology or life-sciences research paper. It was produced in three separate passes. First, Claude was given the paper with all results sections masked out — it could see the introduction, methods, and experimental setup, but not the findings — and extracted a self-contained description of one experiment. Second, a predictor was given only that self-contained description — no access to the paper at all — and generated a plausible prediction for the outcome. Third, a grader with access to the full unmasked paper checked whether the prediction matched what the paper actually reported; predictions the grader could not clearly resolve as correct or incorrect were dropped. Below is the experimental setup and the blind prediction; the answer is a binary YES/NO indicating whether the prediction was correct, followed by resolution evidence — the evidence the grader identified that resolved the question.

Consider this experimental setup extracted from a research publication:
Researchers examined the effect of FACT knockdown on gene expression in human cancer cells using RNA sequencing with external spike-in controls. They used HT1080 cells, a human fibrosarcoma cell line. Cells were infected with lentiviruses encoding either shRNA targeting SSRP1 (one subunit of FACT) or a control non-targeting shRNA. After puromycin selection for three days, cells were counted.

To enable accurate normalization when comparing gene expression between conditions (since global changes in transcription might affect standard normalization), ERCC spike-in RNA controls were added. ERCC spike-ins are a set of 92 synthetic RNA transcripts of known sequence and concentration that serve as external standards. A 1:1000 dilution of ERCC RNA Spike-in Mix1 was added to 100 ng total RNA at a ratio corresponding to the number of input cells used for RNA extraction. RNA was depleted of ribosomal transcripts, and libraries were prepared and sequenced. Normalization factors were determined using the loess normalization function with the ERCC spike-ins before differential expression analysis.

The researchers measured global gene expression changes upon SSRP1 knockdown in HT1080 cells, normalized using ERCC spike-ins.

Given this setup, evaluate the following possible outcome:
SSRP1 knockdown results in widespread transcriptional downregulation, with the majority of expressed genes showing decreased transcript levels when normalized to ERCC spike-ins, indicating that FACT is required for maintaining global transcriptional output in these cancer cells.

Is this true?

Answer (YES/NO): NO